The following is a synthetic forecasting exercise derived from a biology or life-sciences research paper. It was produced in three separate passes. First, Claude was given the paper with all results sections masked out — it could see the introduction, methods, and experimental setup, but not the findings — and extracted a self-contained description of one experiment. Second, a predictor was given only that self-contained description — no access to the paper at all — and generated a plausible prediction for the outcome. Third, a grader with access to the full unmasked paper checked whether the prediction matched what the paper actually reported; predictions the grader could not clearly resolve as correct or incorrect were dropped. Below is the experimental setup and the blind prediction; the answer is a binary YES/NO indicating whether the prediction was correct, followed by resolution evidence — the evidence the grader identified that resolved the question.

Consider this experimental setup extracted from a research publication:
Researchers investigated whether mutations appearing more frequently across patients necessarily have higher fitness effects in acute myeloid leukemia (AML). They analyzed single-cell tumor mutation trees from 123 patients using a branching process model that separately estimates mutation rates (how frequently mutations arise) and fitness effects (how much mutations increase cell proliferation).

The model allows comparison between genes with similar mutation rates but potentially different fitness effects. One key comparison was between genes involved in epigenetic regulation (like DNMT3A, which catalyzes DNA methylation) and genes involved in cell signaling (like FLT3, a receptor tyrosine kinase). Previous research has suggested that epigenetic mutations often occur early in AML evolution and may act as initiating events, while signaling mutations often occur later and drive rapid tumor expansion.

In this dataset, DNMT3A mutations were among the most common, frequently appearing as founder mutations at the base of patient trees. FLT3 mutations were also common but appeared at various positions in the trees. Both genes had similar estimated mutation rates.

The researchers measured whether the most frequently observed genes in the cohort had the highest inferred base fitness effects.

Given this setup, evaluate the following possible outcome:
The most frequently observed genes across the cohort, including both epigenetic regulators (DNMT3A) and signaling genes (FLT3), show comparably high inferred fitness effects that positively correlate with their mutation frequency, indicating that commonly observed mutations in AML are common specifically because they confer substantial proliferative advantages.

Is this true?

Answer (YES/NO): NO